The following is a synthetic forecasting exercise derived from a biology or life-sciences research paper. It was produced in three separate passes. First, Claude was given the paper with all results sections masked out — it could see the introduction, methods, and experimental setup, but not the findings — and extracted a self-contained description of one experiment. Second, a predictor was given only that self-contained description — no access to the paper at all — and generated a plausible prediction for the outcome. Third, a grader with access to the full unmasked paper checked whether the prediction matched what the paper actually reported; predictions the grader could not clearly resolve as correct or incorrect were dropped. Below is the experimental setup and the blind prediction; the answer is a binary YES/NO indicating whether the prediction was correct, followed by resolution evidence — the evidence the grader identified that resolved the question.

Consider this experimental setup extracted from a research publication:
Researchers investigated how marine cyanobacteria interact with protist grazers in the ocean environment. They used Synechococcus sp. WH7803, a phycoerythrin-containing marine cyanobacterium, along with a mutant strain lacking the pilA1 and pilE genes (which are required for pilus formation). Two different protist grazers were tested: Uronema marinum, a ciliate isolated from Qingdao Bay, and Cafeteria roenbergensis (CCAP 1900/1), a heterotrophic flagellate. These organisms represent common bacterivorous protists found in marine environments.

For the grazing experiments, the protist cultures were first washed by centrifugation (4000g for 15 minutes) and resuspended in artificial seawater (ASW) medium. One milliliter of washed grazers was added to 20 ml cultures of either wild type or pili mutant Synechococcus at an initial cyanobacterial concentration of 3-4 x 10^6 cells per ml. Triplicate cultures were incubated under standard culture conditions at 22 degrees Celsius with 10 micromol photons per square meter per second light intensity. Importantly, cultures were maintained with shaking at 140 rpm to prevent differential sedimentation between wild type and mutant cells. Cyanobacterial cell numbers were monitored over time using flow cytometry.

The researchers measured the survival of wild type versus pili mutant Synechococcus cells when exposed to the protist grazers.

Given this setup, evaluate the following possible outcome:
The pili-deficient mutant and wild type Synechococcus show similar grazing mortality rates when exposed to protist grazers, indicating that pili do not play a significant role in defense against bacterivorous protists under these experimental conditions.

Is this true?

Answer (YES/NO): NO